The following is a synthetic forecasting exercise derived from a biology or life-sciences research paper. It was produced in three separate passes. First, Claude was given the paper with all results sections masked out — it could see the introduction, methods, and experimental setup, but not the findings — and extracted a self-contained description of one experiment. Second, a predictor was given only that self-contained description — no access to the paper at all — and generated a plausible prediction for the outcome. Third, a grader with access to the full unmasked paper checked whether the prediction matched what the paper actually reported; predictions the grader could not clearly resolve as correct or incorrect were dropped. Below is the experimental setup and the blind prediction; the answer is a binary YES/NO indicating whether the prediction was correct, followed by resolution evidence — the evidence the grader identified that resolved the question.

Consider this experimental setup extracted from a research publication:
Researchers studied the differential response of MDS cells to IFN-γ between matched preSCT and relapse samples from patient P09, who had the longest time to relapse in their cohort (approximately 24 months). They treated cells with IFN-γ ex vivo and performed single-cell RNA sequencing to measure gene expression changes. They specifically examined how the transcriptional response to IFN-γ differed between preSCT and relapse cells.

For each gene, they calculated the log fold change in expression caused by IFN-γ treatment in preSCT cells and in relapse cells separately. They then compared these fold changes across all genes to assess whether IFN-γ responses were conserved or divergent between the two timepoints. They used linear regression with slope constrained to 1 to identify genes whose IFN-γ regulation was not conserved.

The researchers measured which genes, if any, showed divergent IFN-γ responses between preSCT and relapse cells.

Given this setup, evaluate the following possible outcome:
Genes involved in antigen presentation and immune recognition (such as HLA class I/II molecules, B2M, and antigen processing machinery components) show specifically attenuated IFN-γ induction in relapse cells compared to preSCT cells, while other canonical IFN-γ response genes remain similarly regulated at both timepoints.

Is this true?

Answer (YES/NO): NO